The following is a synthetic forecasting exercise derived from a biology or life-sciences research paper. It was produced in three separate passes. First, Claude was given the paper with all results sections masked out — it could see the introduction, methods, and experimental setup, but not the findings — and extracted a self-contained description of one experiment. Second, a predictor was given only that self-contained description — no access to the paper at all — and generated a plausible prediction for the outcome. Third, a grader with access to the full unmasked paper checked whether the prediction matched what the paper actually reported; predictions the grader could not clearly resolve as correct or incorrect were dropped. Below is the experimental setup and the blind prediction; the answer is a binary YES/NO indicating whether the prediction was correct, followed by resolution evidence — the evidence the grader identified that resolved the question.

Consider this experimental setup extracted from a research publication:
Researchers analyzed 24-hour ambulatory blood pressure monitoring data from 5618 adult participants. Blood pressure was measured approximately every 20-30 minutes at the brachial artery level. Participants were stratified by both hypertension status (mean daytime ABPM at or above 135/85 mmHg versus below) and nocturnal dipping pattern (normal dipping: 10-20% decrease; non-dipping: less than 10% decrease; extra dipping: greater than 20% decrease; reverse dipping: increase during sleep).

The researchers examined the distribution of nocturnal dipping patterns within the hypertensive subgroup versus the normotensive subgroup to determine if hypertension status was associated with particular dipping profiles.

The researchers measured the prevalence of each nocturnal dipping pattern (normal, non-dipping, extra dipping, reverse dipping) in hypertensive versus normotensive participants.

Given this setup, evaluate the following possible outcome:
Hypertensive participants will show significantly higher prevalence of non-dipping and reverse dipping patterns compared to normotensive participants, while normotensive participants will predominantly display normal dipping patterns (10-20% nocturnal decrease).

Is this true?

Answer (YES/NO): NO